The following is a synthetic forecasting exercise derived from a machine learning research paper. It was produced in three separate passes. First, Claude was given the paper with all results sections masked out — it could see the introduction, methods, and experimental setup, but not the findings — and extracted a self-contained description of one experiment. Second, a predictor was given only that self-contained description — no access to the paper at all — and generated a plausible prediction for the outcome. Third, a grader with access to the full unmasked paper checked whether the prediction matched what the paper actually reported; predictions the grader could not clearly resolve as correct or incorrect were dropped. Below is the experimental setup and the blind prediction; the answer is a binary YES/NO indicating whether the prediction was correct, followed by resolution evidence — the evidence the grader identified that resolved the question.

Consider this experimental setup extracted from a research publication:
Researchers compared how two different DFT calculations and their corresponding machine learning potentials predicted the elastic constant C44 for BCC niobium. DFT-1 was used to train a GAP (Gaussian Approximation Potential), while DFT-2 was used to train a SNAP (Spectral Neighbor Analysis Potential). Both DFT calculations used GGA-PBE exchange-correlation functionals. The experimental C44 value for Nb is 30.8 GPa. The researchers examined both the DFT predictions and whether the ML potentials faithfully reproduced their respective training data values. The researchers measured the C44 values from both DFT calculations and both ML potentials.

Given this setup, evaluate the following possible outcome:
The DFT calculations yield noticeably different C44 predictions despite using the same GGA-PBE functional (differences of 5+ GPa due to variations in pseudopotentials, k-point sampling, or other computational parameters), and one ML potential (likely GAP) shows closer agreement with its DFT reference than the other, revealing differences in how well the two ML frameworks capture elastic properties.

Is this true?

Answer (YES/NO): NO